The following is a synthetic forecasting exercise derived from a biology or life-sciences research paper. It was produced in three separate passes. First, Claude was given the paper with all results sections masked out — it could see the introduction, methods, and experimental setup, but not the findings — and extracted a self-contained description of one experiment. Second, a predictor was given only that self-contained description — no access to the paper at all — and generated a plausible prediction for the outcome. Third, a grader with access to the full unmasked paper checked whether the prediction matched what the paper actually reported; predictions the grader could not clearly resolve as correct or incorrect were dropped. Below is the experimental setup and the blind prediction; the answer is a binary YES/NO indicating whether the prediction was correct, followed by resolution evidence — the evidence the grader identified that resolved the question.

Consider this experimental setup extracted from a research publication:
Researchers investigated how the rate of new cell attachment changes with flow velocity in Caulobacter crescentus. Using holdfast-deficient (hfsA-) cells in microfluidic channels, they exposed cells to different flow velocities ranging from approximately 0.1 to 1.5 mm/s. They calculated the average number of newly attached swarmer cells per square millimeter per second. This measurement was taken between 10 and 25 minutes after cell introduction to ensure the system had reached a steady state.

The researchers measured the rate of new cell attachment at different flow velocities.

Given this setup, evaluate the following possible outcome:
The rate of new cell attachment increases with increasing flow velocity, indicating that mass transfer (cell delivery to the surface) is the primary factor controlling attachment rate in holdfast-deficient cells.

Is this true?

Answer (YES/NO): NO